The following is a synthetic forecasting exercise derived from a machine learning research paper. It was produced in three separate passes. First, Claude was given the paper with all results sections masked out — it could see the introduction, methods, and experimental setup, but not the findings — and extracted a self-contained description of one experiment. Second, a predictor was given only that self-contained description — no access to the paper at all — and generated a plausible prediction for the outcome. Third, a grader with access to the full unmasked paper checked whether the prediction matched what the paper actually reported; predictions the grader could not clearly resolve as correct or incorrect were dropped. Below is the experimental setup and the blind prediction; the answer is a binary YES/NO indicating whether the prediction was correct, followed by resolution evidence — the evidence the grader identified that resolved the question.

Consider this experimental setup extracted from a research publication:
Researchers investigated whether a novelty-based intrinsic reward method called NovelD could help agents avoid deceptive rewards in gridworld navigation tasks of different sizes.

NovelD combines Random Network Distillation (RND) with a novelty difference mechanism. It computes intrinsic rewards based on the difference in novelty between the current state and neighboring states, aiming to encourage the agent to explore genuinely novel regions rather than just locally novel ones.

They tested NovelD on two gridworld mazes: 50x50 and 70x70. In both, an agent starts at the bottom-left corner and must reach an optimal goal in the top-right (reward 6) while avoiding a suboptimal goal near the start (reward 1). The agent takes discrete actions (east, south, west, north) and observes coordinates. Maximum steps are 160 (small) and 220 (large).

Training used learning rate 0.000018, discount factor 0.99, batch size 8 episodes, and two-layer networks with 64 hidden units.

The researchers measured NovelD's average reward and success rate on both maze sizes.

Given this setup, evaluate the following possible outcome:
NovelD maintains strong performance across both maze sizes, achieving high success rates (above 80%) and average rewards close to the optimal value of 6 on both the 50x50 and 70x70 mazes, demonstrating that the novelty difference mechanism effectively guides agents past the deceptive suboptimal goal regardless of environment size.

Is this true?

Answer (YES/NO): NO